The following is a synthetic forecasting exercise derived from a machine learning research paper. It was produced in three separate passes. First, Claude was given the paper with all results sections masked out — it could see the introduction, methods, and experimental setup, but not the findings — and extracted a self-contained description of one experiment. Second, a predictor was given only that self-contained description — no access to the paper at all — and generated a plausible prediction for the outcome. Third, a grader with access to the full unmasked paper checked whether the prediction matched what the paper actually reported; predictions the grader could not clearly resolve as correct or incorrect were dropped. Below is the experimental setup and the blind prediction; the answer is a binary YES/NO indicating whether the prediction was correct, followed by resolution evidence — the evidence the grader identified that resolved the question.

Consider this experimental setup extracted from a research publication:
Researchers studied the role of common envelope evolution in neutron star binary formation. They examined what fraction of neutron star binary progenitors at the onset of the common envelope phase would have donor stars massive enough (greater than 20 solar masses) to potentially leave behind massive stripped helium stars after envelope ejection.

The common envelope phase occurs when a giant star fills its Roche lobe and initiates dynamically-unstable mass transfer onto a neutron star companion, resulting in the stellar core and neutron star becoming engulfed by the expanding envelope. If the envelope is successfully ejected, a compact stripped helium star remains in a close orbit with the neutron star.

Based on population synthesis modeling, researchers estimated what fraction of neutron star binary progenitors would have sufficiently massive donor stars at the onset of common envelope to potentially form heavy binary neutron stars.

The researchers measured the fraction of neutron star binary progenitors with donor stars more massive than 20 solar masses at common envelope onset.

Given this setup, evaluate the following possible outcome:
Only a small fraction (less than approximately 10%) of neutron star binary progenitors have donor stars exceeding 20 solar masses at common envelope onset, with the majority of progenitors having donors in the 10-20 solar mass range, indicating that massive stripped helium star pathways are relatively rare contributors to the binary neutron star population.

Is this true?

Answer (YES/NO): YES